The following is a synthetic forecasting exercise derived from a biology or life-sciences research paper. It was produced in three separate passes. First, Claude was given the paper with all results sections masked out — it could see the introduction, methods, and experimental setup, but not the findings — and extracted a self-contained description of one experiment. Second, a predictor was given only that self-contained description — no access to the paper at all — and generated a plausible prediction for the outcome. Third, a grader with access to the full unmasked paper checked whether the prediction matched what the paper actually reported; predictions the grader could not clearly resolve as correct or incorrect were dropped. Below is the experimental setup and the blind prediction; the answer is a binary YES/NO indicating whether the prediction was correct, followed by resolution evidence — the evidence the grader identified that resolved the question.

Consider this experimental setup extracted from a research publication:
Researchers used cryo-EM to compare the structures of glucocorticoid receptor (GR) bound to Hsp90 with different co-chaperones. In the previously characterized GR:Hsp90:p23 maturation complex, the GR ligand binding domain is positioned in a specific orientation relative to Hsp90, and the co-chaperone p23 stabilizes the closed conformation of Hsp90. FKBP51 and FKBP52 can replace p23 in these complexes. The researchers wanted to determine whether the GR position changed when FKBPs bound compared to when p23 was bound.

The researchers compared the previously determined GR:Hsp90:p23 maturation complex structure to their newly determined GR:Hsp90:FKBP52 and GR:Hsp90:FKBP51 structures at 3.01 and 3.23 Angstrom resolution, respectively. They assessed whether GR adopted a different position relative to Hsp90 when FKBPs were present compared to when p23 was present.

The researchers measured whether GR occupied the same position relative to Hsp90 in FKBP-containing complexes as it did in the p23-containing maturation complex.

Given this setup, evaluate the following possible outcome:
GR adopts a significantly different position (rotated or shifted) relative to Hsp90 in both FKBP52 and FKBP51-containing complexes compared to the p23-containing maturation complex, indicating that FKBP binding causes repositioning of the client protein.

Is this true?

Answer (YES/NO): YES